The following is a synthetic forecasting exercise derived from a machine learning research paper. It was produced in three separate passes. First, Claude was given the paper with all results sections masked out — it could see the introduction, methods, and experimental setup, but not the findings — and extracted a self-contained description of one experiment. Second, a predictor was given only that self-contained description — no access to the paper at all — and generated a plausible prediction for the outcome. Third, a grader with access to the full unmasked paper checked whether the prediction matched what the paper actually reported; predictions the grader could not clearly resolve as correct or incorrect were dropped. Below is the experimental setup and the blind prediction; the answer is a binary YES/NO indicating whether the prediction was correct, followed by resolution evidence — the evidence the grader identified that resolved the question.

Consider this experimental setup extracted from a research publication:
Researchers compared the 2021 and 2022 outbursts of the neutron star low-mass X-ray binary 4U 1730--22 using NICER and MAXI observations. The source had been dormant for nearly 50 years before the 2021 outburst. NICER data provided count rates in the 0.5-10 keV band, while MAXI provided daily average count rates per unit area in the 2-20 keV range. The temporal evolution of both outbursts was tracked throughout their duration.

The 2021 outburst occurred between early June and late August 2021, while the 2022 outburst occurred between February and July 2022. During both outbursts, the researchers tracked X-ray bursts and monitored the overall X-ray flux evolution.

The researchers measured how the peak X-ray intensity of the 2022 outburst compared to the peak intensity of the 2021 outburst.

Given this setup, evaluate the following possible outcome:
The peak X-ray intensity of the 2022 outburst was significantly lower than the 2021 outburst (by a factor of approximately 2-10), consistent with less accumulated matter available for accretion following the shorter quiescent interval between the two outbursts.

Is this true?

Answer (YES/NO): NO